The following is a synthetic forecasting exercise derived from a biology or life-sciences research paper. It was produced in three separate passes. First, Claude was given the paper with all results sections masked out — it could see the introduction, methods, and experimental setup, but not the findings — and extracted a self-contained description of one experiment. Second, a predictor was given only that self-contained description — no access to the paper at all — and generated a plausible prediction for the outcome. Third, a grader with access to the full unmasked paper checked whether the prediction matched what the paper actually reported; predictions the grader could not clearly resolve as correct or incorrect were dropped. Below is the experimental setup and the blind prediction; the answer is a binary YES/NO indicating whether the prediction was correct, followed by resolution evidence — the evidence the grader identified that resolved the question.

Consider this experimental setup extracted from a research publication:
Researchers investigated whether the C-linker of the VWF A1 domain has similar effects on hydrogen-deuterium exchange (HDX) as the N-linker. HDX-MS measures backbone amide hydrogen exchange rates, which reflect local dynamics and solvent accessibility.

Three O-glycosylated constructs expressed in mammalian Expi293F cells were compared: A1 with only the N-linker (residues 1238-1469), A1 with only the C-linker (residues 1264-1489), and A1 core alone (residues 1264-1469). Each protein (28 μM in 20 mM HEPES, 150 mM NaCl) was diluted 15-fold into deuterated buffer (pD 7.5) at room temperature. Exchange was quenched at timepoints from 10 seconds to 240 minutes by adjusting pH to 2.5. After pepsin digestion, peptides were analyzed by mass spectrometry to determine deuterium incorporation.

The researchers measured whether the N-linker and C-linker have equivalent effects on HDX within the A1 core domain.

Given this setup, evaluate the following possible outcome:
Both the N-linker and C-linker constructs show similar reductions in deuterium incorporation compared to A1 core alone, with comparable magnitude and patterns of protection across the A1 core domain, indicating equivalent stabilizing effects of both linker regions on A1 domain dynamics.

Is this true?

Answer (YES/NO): NO